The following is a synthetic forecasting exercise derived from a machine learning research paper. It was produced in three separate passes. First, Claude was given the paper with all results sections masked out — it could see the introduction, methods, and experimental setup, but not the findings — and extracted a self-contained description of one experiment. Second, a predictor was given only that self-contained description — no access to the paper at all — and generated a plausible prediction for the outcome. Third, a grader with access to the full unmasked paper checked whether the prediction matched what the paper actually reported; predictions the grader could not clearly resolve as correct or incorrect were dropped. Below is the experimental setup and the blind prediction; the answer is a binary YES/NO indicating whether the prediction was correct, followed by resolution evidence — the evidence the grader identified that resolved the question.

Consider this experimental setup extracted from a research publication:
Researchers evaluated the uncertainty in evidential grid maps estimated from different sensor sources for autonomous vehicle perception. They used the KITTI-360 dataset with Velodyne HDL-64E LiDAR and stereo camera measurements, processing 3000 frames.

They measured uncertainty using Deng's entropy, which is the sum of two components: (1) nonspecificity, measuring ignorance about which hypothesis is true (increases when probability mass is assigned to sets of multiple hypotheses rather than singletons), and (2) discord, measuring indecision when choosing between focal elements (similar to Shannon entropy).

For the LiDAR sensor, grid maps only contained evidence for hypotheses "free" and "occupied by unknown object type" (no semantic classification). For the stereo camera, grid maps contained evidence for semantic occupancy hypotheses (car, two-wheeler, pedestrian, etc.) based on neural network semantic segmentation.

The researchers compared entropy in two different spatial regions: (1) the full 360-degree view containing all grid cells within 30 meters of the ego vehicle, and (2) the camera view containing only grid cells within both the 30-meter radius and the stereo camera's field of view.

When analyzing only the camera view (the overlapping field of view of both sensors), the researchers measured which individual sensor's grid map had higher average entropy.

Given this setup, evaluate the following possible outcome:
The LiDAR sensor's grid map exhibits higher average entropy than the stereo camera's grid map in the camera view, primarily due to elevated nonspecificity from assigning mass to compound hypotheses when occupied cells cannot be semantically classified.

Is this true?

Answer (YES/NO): YES